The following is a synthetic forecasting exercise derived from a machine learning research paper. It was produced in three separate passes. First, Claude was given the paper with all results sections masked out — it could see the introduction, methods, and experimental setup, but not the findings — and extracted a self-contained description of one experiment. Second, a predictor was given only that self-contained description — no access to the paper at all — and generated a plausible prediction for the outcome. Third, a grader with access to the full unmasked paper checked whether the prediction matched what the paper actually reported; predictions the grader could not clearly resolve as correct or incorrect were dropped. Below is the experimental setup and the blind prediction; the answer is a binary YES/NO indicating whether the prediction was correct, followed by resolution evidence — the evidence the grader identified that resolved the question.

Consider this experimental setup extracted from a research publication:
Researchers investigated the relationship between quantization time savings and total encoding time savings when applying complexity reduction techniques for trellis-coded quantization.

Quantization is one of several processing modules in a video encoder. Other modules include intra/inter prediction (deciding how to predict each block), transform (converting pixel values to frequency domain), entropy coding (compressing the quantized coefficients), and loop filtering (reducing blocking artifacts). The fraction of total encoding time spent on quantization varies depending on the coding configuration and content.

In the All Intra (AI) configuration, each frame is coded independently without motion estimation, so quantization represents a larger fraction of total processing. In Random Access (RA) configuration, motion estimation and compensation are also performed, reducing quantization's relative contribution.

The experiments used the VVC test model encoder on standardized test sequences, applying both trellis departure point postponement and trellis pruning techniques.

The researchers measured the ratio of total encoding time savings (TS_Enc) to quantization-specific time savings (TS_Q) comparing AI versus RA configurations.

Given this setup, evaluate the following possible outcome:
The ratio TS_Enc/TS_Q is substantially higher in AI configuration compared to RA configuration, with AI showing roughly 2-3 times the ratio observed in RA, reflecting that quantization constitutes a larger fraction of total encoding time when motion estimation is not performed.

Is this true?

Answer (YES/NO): YES